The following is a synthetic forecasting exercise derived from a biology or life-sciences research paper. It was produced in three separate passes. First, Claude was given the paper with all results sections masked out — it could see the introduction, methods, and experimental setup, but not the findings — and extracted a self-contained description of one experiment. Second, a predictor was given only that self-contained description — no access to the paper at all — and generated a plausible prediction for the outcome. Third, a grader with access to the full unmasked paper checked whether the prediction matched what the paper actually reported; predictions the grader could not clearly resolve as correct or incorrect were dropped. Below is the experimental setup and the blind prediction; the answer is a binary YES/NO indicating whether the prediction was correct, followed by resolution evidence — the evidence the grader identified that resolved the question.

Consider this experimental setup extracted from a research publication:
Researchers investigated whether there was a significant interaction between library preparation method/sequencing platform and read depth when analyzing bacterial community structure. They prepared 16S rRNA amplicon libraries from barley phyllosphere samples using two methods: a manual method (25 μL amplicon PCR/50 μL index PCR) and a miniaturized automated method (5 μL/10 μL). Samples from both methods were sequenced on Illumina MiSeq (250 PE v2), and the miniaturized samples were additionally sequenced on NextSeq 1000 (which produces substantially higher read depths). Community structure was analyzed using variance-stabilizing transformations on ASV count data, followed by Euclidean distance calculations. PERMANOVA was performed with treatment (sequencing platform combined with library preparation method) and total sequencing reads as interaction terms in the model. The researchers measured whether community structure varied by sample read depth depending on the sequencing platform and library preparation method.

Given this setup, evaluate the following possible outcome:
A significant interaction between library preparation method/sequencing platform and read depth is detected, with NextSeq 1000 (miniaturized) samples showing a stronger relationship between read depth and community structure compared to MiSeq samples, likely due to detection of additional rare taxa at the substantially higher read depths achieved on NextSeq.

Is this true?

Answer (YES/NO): YES